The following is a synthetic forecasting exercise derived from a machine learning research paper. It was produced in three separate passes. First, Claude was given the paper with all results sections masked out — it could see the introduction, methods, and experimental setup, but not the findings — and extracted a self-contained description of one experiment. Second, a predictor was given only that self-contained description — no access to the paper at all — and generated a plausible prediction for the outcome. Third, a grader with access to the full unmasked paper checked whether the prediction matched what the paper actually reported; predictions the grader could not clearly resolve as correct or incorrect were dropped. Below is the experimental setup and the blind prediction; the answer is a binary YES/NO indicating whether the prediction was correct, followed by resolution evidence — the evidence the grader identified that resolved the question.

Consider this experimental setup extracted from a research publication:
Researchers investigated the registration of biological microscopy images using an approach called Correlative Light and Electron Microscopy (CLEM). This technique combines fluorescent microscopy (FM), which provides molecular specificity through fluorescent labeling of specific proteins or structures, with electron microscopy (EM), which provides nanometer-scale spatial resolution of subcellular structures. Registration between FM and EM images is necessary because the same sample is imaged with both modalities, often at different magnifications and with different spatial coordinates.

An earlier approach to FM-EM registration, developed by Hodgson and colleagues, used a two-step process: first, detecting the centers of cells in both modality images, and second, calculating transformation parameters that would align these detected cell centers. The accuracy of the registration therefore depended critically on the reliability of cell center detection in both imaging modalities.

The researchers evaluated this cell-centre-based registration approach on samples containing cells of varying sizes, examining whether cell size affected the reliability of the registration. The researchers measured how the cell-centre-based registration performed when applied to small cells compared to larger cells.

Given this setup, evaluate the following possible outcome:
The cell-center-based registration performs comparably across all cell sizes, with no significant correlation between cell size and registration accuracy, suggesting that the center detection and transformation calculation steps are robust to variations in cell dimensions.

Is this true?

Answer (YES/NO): NO